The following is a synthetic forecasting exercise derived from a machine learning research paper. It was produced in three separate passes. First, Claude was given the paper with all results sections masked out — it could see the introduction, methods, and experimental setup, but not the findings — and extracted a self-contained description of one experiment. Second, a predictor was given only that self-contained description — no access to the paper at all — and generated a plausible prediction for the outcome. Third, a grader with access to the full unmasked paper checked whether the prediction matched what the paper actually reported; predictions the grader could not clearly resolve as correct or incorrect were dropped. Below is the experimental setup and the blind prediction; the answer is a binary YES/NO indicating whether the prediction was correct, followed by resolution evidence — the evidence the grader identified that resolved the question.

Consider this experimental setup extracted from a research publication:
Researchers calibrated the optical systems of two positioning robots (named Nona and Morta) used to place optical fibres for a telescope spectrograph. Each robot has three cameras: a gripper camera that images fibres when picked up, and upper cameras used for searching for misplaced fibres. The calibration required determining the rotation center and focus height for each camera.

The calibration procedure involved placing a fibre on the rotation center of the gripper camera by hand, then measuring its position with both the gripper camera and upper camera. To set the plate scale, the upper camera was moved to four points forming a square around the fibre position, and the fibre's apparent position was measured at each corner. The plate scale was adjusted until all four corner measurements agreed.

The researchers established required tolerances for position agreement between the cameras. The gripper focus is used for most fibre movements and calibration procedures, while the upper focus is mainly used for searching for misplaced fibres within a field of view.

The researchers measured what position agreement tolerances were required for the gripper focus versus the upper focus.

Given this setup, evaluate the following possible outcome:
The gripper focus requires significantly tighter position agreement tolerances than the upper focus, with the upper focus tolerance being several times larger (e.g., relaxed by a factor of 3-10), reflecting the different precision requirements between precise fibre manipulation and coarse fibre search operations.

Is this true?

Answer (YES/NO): YES